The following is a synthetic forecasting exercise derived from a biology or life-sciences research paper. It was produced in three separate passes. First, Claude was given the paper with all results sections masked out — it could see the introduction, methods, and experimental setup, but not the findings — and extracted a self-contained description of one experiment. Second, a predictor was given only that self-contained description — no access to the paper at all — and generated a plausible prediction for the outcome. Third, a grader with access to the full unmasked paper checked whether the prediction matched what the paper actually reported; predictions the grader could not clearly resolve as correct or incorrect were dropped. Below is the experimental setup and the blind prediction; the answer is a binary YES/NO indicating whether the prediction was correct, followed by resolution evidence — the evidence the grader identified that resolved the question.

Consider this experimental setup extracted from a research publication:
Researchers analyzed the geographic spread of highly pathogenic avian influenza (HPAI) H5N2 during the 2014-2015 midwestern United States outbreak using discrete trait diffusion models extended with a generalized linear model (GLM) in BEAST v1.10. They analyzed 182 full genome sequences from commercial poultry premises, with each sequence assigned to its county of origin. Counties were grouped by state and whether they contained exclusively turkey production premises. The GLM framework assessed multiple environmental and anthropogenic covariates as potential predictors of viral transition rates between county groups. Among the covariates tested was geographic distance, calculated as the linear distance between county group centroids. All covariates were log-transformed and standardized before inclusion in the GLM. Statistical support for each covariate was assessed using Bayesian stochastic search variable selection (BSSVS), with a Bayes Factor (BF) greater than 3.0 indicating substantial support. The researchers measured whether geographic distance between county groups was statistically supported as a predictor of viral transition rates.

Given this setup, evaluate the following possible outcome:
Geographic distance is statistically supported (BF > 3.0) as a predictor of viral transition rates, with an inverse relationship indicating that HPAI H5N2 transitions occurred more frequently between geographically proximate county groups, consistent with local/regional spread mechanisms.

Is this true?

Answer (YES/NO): YES